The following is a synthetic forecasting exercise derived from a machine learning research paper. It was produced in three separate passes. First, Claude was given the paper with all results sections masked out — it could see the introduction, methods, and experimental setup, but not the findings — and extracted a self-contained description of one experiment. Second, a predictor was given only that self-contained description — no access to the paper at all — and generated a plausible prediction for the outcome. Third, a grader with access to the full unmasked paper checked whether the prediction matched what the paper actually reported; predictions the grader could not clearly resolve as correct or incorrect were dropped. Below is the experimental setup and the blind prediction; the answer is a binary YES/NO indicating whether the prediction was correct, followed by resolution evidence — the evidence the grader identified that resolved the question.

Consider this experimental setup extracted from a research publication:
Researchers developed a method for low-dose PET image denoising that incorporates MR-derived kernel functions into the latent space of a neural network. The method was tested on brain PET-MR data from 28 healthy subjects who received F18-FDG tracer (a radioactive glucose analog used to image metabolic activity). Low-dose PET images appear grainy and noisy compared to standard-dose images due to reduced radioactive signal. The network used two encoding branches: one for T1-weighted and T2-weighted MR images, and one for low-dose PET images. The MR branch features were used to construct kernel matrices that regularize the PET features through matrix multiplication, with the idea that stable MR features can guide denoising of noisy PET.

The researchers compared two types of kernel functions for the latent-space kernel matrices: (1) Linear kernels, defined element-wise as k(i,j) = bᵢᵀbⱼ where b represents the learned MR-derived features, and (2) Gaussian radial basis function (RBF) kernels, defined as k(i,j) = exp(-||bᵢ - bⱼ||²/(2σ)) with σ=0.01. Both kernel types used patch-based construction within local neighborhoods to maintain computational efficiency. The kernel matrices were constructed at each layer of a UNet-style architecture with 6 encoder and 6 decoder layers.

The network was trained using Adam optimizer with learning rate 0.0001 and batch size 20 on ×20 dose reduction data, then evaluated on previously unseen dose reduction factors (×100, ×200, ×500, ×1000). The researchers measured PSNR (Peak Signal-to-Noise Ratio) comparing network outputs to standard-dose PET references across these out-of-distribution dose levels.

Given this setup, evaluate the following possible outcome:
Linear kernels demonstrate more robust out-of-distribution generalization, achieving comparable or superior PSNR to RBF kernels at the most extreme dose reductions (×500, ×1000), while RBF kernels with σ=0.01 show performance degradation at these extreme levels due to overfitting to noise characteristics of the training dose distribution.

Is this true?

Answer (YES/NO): NO